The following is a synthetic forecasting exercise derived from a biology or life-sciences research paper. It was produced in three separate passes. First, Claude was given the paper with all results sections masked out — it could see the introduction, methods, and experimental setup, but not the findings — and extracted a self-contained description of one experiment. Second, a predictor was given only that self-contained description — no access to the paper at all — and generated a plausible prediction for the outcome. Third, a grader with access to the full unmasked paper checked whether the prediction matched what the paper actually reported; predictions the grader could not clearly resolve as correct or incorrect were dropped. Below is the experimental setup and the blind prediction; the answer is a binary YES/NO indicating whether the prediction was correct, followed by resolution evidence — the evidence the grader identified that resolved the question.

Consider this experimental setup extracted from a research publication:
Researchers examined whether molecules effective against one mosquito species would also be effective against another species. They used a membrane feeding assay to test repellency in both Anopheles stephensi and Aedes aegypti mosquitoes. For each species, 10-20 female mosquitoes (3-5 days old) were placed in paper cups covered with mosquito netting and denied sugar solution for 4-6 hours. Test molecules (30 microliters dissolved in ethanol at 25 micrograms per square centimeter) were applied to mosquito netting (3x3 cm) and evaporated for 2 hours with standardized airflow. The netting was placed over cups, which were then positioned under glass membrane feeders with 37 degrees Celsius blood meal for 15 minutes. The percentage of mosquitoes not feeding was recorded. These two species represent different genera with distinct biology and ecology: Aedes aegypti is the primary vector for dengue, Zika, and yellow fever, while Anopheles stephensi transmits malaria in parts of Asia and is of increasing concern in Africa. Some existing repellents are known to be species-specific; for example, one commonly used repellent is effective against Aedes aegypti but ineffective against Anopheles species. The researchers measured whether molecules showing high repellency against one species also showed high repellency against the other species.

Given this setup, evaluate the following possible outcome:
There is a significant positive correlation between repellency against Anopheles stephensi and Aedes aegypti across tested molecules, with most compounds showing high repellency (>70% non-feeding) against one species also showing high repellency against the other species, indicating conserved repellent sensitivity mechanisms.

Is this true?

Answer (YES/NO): NO